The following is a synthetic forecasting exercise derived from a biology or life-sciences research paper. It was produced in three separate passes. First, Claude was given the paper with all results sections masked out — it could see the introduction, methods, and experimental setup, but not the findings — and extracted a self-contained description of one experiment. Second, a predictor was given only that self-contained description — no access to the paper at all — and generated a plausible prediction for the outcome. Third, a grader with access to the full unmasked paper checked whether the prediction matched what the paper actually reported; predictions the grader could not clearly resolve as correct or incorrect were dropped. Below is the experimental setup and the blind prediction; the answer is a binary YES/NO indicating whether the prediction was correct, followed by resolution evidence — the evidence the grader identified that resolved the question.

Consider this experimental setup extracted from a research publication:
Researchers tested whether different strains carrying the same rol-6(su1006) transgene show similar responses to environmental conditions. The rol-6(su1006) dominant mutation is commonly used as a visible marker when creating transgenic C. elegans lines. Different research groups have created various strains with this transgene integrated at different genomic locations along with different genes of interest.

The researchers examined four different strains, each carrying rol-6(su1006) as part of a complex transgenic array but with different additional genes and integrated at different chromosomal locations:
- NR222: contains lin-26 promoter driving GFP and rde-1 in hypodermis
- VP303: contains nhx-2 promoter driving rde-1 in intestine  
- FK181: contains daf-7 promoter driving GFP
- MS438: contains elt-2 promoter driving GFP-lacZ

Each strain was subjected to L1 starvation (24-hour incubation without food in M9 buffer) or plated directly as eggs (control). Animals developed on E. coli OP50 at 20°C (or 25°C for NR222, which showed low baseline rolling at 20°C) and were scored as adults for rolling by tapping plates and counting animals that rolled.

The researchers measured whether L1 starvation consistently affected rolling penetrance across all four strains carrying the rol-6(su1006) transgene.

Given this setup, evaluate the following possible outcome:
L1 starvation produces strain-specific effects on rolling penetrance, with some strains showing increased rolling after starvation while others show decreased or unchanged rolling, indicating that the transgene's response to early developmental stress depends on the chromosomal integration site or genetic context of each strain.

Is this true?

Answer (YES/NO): NO